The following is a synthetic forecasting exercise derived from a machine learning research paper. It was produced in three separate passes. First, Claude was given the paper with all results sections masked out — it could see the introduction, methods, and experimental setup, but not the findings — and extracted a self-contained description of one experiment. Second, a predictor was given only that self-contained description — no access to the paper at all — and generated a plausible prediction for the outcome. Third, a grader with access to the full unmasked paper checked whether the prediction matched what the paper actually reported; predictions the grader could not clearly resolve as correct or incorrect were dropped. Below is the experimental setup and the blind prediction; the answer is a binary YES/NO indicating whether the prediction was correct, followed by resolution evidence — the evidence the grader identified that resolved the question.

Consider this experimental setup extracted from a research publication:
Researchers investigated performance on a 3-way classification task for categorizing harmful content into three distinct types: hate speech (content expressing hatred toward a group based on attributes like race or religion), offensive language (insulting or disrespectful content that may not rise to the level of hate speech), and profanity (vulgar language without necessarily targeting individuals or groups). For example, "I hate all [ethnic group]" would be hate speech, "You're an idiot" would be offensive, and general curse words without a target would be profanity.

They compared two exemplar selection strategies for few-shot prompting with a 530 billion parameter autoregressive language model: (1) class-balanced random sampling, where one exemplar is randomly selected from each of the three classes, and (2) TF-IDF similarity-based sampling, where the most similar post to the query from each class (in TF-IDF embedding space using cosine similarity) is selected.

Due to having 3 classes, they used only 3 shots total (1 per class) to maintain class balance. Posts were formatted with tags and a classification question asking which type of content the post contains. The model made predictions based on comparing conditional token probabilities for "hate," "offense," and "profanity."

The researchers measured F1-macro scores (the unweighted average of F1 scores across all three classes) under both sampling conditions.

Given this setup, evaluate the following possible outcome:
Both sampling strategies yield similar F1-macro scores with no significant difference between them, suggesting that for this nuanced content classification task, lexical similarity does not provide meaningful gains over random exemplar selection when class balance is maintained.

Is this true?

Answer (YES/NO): NO